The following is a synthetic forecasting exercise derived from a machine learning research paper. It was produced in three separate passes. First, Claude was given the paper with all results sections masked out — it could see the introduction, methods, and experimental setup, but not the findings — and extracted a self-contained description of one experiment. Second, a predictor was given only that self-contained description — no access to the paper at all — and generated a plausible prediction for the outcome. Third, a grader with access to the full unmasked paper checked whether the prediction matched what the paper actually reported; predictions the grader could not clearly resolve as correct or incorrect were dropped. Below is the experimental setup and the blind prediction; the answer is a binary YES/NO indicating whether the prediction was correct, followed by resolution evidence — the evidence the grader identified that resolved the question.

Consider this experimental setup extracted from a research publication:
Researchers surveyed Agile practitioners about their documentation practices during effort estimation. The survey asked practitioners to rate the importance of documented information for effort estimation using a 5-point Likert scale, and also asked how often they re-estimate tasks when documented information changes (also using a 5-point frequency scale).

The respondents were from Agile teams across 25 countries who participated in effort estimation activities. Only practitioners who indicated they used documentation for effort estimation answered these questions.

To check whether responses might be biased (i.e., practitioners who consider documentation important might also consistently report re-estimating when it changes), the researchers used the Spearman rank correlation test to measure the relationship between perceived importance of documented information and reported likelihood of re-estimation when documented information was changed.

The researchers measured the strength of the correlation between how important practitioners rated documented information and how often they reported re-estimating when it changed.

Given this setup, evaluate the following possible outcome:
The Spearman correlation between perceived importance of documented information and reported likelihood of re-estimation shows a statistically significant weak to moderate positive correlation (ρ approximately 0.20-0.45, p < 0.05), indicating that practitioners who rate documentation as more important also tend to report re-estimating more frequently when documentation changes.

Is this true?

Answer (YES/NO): NO